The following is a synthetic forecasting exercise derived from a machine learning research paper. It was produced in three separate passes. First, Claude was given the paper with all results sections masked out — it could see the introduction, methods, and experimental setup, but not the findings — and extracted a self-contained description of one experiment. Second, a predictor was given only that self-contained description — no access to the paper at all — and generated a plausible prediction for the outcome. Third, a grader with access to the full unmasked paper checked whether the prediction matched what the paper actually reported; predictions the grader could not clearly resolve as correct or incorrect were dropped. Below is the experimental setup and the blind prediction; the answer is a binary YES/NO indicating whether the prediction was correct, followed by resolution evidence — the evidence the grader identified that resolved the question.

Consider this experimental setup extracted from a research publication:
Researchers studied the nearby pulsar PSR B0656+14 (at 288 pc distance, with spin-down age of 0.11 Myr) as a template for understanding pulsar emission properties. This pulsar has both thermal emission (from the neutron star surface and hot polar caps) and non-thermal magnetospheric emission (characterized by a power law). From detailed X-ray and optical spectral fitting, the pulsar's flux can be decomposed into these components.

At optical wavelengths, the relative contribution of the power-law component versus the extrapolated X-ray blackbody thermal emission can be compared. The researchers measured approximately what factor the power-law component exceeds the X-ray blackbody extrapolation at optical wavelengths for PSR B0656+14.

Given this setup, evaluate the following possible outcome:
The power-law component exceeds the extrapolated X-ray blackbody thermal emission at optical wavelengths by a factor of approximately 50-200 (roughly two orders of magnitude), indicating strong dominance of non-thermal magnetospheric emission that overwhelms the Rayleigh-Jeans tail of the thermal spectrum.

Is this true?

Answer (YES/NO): NO